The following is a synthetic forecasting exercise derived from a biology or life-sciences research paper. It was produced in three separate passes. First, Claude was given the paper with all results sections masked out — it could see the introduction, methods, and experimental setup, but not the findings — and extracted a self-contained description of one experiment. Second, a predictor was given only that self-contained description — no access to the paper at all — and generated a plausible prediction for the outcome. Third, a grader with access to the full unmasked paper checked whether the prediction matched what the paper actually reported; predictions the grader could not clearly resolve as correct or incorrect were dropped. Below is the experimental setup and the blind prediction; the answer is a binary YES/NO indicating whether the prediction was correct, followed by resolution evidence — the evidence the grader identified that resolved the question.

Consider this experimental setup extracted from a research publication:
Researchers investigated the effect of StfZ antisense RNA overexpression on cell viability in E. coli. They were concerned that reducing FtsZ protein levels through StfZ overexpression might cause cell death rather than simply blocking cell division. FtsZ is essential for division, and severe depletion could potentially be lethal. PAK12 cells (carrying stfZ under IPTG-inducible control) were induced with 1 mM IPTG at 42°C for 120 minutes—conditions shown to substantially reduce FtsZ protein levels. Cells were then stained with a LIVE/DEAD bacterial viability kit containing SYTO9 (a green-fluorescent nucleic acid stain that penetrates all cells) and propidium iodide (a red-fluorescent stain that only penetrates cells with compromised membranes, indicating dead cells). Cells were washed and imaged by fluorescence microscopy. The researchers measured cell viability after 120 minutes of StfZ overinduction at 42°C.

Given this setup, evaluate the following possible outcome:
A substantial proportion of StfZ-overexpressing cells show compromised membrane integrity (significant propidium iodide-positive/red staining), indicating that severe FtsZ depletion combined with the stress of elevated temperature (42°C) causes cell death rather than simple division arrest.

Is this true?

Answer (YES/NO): NO